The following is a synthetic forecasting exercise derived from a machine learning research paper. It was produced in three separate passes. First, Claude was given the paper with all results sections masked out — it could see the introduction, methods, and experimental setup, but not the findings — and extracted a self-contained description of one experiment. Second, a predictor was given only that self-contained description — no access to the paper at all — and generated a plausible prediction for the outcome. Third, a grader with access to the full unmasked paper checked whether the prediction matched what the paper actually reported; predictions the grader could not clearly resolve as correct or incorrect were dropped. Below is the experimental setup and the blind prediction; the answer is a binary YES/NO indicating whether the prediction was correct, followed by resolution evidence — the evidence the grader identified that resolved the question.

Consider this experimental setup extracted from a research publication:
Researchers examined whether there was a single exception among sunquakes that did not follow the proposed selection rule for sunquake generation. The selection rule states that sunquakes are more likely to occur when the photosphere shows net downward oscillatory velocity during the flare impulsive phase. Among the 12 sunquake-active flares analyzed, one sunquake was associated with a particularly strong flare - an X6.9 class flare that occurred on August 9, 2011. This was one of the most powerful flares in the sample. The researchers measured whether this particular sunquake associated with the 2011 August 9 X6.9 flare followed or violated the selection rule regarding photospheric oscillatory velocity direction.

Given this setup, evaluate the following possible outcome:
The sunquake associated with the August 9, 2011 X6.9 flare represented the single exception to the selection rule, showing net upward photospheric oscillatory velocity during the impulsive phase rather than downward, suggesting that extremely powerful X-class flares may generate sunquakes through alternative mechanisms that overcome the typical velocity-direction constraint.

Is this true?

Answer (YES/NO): NO